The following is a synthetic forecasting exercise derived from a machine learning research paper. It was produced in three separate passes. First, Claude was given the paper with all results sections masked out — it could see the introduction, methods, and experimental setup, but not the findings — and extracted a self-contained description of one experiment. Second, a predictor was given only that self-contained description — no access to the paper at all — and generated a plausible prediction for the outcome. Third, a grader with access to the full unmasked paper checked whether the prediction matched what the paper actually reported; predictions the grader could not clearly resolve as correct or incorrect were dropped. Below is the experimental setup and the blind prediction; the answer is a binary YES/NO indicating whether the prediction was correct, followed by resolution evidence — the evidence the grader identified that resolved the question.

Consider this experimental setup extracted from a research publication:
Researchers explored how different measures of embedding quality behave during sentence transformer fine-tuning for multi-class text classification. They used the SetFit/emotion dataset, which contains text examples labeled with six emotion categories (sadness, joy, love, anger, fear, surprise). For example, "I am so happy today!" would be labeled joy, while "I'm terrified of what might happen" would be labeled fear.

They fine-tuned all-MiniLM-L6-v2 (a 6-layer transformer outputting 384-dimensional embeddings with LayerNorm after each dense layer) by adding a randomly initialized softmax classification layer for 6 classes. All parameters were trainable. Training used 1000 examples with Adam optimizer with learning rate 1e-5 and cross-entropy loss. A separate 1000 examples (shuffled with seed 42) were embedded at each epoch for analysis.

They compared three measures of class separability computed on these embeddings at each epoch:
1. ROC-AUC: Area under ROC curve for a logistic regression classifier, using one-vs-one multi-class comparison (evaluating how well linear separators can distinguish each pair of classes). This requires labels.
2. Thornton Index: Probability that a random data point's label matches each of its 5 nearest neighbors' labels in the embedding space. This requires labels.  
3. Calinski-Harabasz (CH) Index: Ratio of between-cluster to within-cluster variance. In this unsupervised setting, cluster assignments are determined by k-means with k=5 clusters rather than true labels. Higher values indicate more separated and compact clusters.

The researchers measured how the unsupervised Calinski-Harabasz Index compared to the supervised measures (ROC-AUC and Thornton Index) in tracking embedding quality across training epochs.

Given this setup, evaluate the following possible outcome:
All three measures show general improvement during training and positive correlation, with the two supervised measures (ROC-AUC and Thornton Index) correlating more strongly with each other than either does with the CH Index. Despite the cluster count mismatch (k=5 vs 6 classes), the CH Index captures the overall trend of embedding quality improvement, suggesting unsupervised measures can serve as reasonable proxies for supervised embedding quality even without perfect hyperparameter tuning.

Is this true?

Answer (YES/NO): NO